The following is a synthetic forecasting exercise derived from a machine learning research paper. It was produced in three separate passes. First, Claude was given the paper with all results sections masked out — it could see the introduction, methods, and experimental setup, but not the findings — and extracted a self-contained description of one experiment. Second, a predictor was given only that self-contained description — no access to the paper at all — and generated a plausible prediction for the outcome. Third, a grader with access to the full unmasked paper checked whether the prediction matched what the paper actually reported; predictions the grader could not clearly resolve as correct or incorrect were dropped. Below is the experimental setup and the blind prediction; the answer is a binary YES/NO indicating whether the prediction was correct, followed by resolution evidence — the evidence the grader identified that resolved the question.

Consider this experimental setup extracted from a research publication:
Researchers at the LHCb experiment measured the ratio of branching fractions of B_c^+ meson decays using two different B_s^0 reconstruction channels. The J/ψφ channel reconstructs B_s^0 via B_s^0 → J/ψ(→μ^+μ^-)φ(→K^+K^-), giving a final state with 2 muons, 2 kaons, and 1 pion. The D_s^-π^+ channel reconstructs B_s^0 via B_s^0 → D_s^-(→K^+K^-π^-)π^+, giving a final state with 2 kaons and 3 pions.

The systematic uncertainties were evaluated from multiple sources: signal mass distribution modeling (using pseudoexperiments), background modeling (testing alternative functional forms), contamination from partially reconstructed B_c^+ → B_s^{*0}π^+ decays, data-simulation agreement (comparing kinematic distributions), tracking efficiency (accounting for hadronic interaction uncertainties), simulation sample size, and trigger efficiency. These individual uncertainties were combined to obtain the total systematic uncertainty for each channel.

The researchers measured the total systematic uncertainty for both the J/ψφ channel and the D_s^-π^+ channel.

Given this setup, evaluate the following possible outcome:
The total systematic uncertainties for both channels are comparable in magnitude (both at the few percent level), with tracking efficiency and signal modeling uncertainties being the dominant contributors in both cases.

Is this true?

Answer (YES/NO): NO